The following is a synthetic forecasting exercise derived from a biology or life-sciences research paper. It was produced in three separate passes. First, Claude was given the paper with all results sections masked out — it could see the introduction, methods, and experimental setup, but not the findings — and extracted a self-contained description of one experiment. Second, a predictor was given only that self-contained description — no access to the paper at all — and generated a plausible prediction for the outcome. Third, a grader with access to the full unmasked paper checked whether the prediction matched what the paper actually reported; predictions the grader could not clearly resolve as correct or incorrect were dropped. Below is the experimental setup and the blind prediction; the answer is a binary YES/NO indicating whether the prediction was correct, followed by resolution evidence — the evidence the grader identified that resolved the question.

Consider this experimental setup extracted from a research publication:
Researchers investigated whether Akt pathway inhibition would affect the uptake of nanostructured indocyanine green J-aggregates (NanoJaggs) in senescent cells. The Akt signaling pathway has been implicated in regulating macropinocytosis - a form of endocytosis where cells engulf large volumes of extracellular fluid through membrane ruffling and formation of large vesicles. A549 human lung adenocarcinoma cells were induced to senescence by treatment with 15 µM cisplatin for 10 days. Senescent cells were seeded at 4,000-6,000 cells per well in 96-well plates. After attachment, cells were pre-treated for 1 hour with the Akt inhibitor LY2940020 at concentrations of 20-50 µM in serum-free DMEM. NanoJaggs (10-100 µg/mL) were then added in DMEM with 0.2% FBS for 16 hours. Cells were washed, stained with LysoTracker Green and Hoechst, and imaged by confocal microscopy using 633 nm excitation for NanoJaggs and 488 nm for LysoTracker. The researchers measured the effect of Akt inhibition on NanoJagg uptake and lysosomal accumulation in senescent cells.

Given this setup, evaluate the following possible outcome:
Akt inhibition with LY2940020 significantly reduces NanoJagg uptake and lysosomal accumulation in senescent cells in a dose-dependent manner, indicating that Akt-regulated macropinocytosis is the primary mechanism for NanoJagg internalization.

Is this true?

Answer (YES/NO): NO